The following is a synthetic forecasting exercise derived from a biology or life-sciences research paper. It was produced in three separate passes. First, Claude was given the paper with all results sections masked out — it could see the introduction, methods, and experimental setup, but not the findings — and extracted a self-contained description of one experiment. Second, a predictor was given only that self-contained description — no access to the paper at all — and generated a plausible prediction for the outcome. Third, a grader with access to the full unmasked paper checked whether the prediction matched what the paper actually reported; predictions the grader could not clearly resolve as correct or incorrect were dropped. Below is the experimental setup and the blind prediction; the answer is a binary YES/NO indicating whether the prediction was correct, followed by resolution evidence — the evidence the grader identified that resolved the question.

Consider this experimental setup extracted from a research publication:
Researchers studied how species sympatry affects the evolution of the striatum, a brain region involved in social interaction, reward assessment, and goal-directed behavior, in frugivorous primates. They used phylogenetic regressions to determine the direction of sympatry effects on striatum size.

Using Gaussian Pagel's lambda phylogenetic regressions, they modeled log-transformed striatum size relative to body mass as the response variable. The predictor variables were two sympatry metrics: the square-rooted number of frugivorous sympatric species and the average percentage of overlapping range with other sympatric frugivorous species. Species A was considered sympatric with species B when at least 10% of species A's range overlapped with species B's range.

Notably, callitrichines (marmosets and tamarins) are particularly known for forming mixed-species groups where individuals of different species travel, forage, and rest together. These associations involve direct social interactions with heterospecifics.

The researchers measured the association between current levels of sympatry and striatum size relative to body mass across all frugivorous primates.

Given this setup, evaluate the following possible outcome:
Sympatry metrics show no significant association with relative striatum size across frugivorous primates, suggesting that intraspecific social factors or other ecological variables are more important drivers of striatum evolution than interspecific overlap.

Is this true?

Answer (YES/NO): NO